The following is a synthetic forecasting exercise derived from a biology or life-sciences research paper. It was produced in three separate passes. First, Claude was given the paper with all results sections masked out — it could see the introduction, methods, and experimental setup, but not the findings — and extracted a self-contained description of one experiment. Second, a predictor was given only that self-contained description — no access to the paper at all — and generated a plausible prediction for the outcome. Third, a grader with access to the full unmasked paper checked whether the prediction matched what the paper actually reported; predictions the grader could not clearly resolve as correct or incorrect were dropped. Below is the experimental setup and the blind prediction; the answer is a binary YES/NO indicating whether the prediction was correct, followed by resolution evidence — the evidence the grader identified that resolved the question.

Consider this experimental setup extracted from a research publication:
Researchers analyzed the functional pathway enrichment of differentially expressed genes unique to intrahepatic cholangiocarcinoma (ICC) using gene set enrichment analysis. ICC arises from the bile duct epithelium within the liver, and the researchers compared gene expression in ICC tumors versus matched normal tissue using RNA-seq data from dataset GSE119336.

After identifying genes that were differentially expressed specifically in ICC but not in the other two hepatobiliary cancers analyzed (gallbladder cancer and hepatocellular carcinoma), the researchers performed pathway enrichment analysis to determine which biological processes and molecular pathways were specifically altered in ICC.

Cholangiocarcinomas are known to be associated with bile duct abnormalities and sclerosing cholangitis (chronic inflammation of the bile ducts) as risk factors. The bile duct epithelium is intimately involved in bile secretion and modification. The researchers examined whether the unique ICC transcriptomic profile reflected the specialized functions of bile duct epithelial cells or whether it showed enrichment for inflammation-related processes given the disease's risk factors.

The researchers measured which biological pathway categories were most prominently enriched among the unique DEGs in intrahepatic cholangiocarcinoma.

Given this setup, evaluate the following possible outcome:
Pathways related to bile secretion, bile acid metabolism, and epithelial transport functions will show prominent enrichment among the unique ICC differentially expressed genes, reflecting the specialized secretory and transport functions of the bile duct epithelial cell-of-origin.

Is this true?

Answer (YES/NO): NO